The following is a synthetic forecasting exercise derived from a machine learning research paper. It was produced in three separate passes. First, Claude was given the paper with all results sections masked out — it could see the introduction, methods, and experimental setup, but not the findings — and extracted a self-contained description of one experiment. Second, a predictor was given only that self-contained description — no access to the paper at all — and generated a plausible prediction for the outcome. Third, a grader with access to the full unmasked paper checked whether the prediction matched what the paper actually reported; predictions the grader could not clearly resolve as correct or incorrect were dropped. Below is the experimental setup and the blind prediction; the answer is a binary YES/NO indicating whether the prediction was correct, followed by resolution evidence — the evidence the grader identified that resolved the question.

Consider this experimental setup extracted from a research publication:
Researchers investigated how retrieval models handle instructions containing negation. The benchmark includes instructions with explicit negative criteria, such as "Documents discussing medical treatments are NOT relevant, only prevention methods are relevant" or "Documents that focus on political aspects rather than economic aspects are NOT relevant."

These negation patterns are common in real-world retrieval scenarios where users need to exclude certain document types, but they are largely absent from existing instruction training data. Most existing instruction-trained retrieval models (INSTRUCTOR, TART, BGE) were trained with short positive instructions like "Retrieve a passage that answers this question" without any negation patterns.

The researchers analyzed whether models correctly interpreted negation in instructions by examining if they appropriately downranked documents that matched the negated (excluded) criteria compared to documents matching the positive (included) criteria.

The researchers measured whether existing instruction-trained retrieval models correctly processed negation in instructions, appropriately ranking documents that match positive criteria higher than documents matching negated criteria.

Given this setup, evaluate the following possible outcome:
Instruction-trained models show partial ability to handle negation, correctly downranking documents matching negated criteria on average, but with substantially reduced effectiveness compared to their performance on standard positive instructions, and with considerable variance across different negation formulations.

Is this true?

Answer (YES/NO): NO